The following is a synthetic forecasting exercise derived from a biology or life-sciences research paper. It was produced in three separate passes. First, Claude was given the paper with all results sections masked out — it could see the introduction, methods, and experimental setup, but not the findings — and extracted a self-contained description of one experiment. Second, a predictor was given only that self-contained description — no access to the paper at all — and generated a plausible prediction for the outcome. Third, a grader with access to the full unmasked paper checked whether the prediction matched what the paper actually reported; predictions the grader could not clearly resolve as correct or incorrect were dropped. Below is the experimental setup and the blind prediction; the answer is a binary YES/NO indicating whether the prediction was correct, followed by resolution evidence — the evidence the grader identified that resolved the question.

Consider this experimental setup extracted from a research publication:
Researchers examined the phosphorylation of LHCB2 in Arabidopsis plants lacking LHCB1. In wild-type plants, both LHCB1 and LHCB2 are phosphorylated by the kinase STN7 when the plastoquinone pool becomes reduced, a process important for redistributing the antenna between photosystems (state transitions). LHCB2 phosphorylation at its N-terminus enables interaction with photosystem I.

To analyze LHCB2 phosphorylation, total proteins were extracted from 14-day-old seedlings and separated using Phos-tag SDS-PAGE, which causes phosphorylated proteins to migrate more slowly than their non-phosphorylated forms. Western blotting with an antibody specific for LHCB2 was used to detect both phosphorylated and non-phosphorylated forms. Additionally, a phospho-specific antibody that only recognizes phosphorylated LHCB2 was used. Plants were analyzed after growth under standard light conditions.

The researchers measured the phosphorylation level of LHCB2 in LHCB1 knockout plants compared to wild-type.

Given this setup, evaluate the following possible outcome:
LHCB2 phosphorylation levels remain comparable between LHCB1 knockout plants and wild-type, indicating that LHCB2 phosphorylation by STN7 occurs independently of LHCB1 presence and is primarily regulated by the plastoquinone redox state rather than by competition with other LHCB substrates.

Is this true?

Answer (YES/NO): NO